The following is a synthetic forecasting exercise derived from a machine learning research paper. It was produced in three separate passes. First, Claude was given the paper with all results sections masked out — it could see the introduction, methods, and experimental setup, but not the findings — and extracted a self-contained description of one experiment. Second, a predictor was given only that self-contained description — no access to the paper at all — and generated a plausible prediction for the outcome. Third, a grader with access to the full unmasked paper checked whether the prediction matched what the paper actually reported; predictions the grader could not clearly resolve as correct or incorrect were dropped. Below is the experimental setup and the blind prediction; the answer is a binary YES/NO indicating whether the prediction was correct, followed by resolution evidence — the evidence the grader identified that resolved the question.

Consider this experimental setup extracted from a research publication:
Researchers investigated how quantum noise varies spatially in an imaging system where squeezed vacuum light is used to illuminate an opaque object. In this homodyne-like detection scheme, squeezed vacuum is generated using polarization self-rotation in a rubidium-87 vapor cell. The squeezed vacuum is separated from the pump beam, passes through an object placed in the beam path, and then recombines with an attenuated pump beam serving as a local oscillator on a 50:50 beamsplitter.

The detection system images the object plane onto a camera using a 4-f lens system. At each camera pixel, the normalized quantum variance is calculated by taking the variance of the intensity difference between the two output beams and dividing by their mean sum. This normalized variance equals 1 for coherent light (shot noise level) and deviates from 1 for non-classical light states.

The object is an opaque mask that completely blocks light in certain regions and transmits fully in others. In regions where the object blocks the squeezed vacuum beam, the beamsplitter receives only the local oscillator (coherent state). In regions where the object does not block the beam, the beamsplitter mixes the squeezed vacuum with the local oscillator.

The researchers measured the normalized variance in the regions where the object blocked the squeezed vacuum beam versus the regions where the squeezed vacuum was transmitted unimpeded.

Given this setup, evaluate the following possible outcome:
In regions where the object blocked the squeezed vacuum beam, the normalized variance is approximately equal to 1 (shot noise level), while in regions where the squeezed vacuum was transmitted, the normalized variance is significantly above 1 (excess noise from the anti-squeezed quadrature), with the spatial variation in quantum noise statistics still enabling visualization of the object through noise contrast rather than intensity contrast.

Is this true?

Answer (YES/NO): YES